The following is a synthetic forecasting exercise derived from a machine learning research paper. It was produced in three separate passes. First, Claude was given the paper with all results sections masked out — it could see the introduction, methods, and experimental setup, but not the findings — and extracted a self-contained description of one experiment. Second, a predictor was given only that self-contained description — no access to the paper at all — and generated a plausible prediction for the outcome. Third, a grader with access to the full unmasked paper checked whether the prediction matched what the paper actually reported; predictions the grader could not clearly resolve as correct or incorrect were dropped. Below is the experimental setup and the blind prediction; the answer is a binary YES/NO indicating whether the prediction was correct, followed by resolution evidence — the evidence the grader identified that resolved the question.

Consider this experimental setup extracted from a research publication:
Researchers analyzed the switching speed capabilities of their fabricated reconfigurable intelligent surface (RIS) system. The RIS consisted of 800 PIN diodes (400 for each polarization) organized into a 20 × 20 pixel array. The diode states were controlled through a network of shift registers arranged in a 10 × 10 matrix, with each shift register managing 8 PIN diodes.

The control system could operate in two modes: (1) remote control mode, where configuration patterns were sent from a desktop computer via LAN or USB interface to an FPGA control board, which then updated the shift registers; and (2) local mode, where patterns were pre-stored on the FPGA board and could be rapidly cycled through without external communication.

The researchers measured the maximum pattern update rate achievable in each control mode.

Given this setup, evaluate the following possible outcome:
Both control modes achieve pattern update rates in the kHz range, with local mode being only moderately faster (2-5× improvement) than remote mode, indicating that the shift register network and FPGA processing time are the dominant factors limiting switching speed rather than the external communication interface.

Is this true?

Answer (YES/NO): NO